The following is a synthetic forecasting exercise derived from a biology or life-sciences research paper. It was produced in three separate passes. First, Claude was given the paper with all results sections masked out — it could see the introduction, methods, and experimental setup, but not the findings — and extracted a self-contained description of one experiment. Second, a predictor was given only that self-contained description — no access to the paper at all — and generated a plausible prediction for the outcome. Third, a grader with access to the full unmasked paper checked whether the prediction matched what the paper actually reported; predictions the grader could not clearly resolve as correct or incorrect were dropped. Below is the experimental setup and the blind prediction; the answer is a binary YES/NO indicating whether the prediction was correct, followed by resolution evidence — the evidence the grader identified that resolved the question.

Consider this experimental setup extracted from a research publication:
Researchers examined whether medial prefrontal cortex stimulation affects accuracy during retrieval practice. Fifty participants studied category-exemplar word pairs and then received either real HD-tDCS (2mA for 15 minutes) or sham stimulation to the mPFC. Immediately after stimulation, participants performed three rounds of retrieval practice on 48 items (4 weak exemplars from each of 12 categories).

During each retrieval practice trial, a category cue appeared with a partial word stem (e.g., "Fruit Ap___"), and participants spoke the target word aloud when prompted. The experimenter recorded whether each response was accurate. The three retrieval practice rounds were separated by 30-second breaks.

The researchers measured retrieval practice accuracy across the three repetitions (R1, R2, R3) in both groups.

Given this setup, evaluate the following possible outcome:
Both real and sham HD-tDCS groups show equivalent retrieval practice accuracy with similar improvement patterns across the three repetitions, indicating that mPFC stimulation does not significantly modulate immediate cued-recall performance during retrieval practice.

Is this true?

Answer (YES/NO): YES